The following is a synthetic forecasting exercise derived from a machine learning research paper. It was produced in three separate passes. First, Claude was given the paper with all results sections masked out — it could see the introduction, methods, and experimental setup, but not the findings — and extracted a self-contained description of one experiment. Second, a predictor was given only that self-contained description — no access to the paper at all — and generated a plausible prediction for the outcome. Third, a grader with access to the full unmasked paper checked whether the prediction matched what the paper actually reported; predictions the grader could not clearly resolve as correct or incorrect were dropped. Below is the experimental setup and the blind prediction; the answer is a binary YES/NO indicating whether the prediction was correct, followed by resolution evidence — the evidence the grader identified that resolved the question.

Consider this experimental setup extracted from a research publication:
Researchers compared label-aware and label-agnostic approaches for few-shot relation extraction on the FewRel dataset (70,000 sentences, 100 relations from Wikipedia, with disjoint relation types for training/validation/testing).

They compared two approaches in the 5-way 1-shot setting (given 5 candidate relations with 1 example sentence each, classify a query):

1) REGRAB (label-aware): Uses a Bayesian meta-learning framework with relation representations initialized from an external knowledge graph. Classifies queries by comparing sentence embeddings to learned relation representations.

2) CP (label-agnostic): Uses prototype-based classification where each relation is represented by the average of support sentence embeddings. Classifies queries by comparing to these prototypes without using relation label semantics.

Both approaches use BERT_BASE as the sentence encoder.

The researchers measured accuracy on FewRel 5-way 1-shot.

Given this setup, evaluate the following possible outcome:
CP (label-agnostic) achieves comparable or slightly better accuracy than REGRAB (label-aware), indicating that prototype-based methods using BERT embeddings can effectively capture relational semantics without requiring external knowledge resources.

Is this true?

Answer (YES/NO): NO